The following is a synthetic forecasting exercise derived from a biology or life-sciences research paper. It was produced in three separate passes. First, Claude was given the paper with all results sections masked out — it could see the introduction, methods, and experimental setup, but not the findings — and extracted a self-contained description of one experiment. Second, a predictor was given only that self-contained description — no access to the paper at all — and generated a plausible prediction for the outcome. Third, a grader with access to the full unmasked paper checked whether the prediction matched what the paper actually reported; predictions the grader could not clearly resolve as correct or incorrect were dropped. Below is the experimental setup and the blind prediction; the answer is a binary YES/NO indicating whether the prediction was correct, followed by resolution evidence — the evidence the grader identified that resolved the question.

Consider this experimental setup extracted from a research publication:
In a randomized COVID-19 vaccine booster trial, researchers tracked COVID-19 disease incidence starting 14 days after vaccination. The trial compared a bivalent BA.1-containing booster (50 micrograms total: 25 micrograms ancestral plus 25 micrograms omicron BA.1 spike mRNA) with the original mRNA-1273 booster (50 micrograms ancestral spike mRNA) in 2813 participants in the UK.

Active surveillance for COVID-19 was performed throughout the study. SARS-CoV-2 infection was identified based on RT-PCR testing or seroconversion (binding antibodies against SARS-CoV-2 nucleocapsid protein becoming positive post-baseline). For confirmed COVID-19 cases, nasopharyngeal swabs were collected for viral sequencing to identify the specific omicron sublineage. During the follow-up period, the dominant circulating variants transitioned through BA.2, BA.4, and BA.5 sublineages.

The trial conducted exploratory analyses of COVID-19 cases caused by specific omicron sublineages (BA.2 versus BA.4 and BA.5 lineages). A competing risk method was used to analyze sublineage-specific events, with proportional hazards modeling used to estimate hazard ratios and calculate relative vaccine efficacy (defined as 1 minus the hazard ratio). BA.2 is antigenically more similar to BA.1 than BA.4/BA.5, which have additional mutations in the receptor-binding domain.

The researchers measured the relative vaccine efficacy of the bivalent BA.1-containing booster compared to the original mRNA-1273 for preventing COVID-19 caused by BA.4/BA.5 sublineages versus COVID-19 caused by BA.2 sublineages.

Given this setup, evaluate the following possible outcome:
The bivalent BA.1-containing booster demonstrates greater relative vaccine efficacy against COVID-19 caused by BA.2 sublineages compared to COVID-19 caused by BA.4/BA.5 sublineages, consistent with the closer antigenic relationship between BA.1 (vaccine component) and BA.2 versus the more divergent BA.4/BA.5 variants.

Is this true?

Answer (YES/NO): NO